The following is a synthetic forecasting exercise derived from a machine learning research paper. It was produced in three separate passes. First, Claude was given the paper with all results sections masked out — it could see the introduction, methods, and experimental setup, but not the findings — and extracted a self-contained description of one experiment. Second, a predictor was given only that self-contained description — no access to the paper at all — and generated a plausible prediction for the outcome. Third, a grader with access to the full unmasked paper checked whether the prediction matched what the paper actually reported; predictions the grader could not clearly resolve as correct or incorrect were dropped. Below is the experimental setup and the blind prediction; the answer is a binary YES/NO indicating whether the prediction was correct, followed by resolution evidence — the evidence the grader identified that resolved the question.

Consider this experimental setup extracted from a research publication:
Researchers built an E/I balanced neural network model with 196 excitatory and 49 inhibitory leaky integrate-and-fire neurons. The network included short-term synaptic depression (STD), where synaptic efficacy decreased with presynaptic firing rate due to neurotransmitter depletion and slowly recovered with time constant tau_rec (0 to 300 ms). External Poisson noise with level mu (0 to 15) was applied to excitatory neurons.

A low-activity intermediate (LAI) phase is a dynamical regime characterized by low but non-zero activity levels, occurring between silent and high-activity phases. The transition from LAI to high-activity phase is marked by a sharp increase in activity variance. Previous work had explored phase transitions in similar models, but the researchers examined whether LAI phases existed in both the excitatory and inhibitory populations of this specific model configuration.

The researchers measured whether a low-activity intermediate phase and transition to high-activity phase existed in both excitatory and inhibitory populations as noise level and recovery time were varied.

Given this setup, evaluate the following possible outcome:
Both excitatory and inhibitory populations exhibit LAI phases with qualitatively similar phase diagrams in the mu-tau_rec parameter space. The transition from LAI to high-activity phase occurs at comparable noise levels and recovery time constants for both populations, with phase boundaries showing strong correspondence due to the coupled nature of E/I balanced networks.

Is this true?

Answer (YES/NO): NO